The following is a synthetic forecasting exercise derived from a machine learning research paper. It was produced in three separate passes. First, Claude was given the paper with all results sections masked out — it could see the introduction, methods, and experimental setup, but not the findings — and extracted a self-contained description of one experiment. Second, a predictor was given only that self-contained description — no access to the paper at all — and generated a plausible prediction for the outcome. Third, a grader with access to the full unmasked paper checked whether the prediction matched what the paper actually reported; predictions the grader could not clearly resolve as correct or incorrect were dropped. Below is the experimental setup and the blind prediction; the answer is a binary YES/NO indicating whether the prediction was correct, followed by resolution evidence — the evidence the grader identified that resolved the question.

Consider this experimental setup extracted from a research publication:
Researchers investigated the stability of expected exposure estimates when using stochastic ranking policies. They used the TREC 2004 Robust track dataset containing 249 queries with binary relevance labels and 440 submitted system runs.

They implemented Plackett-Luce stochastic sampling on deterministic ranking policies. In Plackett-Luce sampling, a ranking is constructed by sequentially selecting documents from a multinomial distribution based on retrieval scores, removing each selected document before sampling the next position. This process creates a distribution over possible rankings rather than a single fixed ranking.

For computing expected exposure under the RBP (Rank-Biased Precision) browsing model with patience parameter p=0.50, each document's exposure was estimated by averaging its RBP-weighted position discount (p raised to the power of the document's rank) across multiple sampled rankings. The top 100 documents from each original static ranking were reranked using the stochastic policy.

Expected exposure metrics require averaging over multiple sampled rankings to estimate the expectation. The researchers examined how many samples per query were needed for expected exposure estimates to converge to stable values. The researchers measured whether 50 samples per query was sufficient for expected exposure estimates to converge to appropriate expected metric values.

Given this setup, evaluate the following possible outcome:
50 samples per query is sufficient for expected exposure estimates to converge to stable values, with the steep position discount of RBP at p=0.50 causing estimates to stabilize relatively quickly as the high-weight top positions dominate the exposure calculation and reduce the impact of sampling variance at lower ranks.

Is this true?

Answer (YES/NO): YES